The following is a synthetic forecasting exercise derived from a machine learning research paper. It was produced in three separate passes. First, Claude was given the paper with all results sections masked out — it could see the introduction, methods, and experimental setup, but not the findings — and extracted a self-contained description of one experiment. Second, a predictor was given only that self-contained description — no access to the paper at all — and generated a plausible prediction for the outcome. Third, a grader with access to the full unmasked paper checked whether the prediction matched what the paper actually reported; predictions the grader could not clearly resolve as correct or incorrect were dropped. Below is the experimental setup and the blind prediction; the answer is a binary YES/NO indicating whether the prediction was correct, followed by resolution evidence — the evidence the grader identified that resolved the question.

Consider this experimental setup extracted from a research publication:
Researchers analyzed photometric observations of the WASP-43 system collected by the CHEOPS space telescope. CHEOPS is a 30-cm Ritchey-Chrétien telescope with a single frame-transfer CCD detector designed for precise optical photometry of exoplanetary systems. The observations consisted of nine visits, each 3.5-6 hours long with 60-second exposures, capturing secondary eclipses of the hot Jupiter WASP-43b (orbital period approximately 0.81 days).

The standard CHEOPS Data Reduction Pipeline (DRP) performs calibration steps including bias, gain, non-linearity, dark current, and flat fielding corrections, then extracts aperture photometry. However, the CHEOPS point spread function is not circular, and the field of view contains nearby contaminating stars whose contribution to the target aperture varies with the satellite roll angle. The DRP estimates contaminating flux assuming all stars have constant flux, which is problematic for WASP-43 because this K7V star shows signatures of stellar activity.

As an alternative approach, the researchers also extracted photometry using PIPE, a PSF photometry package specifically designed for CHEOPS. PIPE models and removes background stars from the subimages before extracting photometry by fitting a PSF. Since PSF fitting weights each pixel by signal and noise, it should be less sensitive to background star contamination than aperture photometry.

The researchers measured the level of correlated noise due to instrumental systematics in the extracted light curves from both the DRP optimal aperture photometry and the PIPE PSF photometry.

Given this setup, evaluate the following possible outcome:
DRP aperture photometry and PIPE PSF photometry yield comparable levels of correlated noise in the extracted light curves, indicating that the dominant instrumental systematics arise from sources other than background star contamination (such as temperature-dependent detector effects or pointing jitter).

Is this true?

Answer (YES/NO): NO